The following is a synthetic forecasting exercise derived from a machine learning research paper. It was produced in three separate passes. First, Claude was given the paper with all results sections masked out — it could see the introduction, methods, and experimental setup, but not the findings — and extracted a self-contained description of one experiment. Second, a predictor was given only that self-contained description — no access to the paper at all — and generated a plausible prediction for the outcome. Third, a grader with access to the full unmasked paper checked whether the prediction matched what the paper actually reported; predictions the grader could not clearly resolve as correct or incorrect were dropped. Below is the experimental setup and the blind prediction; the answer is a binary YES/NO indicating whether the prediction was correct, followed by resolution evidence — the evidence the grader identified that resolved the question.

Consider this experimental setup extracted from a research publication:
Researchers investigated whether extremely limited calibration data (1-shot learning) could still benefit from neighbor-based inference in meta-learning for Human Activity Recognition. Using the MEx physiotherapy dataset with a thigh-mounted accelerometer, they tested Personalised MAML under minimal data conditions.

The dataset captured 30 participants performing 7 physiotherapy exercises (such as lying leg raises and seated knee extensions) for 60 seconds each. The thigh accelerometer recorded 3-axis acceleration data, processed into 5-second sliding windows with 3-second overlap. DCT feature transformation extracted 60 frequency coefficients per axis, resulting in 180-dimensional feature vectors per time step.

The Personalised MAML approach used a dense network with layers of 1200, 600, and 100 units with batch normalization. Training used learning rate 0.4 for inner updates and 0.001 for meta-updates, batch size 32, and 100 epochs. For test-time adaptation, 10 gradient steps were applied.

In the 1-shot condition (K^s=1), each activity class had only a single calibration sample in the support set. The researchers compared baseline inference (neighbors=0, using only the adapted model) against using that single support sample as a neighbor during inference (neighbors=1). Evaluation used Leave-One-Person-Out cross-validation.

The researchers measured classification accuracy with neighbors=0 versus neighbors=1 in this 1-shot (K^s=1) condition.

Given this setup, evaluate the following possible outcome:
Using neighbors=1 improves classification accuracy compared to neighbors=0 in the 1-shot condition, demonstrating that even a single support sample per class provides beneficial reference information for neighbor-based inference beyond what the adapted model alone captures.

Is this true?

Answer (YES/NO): YES